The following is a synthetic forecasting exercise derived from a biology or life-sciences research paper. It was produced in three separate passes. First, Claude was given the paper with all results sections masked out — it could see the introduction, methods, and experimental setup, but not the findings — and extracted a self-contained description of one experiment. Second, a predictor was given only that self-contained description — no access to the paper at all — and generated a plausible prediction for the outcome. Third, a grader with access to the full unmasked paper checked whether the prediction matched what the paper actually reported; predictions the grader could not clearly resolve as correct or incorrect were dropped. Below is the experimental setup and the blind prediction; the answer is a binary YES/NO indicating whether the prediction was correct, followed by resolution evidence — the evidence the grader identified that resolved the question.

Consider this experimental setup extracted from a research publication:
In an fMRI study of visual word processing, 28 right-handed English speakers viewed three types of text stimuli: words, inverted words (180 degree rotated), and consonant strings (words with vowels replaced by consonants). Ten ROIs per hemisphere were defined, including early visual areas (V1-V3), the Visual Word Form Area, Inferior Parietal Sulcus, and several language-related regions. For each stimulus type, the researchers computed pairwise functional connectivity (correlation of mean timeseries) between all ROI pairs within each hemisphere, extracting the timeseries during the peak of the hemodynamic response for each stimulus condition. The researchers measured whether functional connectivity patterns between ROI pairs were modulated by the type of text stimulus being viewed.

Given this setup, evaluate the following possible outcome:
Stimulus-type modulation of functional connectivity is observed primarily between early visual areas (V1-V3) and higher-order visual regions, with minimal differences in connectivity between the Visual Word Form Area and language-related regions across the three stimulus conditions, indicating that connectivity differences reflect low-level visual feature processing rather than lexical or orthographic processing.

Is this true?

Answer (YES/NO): NO